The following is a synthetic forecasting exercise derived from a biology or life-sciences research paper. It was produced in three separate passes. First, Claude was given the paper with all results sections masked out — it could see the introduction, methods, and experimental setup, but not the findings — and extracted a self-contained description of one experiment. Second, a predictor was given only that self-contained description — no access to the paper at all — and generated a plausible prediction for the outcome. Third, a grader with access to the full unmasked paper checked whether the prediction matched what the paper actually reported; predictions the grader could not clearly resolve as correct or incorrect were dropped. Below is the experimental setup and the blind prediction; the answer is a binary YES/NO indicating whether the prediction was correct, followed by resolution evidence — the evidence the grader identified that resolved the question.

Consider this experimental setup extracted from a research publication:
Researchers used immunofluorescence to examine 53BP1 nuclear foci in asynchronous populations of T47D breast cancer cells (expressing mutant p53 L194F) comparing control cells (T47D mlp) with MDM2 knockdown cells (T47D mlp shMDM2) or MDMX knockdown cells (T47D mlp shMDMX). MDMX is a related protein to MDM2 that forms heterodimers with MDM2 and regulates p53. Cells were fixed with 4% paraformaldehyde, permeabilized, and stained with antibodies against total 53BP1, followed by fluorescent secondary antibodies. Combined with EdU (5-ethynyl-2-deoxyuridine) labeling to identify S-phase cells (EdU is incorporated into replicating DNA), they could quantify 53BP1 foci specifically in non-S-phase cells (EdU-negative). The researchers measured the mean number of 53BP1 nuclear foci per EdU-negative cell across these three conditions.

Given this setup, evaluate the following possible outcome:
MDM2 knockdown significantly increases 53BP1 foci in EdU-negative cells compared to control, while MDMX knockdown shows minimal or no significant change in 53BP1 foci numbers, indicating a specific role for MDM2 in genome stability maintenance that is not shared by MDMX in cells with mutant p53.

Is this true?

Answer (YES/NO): NO